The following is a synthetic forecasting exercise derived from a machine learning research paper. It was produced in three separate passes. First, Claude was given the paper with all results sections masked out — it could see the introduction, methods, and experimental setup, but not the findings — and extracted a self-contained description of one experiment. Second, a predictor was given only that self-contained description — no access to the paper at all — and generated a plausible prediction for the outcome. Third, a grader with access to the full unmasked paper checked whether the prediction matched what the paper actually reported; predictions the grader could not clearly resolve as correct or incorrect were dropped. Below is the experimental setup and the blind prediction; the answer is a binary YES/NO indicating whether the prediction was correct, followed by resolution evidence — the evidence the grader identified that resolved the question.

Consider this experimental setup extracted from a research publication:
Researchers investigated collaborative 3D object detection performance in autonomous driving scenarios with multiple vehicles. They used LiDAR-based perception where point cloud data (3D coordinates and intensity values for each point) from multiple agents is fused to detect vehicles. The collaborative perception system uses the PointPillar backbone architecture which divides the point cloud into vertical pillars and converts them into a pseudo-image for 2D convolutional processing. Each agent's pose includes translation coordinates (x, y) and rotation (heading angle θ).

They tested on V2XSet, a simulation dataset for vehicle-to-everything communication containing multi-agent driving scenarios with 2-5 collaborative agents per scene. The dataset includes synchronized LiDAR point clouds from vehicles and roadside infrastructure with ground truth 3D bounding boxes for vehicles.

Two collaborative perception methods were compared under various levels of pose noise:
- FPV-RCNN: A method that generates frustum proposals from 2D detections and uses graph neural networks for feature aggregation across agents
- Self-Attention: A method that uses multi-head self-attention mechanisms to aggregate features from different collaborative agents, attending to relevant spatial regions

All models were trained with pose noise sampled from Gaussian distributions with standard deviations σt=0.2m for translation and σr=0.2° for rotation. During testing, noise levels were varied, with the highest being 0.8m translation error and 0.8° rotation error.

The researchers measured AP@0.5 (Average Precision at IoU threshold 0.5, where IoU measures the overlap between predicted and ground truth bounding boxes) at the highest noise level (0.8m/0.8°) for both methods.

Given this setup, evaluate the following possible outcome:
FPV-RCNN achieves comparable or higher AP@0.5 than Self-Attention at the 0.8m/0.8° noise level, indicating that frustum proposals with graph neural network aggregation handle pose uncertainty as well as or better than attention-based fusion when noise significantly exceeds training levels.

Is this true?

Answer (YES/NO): NO